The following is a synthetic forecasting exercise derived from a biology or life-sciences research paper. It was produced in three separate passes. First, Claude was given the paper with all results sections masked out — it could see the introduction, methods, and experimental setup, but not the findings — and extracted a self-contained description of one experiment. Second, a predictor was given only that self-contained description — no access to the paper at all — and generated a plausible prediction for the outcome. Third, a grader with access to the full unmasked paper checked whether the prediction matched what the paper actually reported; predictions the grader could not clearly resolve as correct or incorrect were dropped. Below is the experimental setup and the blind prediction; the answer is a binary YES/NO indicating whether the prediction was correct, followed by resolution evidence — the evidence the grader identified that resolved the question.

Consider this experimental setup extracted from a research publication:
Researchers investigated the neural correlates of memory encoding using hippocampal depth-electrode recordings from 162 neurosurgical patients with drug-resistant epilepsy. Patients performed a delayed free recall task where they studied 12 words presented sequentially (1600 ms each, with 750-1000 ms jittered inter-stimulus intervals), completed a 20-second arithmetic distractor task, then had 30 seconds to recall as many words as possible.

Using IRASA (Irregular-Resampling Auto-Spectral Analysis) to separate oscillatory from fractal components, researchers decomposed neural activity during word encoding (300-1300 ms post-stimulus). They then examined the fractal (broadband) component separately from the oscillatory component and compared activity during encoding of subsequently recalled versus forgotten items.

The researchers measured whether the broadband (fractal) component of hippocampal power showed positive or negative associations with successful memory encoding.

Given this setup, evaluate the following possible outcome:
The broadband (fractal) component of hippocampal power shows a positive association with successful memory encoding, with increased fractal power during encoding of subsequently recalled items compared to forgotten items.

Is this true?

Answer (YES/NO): NO